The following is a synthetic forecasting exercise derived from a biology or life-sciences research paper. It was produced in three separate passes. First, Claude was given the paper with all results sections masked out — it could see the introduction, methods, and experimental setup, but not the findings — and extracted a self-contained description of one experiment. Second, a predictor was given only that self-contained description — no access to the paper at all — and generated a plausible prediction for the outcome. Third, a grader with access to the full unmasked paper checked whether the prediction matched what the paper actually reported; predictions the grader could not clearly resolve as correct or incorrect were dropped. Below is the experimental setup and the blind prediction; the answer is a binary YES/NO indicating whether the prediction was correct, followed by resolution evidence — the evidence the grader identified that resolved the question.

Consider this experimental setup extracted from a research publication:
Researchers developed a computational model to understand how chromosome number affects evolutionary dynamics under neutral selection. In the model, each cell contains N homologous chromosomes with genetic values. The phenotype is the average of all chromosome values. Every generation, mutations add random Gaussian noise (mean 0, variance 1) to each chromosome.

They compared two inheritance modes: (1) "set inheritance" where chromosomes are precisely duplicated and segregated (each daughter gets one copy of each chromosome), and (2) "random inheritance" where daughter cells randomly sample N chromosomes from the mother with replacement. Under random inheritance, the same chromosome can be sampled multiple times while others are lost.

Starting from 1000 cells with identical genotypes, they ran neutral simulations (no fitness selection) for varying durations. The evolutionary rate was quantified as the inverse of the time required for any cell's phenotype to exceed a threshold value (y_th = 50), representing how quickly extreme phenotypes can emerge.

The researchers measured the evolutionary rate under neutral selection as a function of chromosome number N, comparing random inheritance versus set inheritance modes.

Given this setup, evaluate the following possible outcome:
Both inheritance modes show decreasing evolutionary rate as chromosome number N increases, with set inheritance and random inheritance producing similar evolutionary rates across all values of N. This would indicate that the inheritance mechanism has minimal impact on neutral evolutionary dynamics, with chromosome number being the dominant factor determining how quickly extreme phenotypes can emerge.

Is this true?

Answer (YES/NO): NO